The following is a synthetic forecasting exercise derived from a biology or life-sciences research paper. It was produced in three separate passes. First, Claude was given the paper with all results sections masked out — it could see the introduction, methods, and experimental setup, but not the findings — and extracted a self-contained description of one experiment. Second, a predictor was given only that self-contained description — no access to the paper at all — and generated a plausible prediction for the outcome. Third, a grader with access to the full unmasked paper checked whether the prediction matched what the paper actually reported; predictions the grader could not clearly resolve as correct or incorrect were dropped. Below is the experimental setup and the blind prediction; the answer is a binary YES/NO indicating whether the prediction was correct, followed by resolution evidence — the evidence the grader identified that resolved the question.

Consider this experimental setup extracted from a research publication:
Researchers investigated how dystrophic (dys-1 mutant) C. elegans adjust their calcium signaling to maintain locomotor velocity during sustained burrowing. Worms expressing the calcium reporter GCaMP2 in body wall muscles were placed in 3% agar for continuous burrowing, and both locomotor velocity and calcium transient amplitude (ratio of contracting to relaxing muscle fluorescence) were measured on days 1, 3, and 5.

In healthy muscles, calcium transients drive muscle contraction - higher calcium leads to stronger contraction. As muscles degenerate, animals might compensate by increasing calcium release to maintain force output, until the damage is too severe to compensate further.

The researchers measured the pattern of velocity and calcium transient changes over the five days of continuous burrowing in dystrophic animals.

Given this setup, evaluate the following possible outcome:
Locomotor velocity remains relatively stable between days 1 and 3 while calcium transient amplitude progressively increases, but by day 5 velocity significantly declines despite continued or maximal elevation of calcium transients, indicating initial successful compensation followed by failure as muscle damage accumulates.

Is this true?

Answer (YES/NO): NO